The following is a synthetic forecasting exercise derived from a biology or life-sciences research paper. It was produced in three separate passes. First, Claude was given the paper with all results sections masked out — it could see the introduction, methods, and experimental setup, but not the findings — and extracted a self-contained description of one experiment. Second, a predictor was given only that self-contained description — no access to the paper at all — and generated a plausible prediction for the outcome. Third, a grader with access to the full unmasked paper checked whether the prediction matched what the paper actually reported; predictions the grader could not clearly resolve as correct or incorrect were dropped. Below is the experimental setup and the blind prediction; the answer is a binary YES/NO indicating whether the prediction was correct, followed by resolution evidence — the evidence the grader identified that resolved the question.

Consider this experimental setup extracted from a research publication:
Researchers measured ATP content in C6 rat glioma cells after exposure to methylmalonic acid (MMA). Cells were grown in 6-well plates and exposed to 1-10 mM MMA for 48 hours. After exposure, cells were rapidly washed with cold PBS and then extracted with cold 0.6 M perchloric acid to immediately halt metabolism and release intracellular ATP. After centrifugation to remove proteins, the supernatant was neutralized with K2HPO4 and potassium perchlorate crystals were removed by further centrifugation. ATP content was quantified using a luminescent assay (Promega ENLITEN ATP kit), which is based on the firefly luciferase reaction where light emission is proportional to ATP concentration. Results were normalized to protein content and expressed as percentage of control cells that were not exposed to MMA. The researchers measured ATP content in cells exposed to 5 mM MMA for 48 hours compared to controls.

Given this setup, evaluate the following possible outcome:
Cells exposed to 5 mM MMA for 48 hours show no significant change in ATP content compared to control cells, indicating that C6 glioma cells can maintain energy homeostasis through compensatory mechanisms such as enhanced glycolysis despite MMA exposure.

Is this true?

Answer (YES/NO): NO